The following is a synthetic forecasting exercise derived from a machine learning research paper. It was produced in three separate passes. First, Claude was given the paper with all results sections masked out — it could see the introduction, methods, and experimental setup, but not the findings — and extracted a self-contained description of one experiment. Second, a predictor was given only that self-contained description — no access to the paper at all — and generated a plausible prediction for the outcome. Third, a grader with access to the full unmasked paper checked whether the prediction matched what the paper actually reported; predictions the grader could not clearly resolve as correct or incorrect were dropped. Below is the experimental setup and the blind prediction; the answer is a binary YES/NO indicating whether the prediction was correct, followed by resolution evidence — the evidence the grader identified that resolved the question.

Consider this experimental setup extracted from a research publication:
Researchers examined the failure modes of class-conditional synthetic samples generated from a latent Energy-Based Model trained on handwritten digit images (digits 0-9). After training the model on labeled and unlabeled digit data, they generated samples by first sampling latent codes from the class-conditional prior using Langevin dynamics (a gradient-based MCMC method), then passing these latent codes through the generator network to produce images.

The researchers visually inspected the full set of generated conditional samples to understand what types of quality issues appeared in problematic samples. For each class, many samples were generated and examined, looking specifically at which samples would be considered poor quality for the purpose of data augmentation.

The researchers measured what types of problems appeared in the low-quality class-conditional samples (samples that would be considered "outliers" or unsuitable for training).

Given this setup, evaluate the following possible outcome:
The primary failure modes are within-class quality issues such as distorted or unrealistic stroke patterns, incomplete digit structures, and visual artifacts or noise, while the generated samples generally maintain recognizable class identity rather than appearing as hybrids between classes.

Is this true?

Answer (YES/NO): NO